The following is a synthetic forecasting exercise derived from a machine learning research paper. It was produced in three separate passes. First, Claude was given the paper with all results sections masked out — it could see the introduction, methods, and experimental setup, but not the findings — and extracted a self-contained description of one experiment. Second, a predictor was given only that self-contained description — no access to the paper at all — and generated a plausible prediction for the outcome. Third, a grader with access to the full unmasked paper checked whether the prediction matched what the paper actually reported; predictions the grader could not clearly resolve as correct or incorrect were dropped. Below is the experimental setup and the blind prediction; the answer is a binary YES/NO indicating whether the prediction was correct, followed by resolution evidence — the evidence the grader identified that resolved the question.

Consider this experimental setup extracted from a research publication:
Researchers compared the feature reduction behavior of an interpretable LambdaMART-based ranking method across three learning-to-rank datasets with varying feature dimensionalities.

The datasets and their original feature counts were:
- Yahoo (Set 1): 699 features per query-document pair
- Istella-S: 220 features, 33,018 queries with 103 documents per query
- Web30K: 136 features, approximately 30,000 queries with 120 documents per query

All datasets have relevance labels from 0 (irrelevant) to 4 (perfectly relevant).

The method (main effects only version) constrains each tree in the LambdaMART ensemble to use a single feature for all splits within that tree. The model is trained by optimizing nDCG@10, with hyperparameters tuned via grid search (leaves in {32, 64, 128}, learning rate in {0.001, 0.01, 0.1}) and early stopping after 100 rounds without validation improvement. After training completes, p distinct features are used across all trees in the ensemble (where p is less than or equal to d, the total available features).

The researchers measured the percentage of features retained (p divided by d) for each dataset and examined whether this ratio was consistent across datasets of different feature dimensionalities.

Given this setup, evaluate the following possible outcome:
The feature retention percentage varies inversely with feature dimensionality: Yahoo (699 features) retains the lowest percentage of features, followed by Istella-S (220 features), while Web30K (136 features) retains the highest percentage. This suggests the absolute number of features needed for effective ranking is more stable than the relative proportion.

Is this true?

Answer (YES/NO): YES